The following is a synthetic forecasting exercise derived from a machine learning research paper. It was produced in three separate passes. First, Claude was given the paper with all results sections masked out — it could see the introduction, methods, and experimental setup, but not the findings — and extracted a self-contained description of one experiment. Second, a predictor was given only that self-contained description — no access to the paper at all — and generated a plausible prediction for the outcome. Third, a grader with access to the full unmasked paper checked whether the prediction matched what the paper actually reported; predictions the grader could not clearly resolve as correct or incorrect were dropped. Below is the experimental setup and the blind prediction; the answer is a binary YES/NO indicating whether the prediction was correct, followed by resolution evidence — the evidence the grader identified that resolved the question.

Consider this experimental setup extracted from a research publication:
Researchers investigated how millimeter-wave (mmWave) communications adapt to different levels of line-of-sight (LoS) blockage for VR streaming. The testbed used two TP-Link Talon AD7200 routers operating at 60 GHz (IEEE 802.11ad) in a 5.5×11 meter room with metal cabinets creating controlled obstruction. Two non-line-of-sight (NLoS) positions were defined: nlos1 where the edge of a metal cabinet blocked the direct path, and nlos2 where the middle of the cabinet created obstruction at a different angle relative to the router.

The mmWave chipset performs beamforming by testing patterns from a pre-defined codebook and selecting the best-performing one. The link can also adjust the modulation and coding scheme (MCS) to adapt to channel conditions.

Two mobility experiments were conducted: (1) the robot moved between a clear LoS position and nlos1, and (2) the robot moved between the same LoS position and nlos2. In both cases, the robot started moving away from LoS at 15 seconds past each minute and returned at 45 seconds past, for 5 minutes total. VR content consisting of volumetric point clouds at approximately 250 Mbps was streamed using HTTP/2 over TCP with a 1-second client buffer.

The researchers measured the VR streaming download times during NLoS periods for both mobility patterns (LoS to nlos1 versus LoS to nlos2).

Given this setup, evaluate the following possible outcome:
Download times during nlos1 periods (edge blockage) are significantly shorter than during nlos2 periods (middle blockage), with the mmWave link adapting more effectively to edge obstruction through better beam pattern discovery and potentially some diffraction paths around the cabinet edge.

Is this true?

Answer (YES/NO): YES